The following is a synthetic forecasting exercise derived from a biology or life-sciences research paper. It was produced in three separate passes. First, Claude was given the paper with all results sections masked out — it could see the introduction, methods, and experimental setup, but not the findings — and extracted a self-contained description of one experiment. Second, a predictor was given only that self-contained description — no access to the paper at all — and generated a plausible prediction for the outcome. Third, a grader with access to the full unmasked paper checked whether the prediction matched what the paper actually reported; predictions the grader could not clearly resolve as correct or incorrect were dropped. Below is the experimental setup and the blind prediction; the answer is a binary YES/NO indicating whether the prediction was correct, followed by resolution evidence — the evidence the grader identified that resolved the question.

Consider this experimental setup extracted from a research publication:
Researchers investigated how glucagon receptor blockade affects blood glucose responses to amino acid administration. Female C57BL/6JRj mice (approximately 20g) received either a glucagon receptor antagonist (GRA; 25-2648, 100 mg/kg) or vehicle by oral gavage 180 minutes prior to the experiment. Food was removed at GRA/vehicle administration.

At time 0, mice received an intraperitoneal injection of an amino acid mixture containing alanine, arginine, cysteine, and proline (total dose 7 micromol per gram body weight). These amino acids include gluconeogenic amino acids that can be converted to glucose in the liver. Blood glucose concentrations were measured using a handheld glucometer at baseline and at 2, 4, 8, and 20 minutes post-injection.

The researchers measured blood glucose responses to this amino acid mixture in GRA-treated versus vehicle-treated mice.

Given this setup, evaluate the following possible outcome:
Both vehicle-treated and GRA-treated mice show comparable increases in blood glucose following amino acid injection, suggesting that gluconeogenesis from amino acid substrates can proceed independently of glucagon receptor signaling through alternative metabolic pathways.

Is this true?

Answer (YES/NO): NO